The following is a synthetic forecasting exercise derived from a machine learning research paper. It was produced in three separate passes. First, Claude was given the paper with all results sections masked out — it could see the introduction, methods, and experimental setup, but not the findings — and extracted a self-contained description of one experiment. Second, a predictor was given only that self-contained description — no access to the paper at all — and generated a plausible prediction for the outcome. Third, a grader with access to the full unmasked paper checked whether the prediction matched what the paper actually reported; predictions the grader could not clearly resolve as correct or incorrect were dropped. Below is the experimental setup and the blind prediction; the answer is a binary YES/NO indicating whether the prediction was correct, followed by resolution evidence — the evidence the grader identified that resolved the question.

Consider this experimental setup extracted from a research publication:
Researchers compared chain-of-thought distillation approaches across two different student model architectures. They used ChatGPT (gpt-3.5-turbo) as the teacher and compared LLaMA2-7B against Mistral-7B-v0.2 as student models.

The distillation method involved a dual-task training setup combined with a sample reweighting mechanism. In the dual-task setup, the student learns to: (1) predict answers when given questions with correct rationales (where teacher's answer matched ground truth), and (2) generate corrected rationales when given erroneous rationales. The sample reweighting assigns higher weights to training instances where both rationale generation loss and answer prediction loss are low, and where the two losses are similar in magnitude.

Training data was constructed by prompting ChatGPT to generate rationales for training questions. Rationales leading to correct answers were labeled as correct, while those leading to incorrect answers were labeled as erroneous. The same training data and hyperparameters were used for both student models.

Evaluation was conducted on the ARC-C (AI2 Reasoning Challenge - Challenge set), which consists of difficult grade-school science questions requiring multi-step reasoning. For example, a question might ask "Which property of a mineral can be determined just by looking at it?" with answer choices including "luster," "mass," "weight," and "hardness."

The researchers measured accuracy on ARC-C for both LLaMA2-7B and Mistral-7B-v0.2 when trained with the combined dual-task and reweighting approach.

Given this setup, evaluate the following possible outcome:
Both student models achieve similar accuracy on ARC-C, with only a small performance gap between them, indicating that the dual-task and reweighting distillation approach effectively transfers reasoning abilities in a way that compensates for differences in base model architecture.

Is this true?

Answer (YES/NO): NO